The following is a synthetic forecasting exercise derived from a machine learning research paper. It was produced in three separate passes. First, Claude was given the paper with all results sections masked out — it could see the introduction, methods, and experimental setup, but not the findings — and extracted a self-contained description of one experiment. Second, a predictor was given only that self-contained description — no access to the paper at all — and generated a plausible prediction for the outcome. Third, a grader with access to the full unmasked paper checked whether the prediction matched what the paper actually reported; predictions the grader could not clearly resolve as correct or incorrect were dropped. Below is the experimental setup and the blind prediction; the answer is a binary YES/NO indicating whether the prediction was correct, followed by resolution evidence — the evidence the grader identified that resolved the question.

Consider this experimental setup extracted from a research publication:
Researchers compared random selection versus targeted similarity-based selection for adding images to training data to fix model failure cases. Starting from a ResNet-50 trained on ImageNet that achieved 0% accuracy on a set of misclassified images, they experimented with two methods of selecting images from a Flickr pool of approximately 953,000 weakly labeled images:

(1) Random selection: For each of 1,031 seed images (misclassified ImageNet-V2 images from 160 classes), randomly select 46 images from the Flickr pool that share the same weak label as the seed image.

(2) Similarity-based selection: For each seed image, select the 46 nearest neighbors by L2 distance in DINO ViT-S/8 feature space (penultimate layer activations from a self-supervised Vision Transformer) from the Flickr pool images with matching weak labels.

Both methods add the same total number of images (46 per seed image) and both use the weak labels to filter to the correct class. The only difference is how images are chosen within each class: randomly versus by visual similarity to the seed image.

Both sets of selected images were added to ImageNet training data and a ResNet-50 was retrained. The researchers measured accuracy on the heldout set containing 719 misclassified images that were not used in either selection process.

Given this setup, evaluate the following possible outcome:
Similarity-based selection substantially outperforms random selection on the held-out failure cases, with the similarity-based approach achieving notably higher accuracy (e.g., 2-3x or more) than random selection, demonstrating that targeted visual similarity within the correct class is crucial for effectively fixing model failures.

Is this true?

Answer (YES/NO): NO